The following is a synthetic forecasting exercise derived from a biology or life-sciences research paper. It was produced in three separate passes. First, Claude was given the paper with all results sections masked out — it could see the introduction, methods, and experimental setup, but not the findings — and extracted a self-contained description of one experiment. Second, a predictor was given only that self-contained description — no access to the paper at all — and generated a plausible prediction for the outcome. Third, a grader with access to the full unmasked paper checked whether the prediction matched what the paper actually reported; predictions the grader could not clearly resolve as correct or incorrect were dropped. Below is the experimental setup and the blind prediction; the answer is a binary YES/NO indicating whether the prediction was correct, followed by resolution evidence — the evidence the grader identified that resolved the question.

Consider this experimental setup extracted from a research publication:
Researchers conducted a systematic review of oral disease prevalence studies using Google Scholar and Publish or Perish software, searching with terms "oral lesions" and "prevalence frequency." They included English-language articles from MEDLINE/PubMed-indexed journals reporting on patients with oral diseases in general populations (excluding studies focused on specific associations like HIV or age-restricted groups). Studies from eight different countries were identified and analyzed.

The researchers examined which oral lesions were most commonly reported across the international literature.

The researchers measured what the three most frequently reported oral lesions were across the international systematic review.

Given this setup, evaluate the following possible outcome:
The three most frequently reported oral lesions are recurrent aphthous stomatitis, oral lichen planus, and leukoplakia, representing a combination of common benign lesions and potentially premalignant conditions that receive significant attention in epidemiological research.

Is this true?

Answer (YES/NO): NO